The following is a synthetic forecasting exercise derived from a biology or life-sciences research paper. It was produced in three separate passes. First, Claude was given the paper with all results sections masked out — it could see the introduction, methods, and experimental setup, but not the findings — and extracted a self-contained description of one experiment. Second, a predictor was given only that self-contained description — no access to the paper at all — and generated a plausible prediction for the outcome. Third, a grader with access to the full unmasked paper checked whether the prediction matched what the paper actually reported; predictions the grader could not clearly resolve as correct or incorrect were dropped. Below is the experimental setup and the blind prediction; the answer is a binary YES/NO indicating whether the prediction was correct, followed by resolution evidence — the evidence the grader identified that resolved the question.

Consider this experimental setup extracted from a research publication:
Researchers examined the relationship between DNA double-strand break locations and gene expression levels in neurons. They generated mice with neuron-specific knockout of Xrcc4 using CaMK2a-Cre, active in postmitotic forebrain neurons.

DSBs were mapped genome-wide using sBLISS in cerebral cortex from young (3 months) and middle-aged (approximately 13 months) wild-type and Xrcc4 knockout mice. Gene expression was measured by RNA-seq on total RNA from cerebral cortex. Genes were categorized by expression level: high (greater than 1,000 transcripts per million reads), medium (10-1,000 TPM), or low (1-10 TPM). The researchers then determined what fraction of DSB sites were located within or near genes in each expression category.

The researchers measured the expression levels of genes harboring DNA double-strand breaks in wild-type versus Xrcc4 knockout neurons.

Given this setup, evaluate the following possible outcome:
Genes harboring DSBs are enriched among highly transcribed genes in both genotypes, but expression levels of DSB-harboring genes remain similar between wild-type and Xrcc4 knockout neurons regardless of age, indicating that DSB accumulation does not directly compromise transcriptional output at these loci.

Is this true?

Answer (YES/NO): YES